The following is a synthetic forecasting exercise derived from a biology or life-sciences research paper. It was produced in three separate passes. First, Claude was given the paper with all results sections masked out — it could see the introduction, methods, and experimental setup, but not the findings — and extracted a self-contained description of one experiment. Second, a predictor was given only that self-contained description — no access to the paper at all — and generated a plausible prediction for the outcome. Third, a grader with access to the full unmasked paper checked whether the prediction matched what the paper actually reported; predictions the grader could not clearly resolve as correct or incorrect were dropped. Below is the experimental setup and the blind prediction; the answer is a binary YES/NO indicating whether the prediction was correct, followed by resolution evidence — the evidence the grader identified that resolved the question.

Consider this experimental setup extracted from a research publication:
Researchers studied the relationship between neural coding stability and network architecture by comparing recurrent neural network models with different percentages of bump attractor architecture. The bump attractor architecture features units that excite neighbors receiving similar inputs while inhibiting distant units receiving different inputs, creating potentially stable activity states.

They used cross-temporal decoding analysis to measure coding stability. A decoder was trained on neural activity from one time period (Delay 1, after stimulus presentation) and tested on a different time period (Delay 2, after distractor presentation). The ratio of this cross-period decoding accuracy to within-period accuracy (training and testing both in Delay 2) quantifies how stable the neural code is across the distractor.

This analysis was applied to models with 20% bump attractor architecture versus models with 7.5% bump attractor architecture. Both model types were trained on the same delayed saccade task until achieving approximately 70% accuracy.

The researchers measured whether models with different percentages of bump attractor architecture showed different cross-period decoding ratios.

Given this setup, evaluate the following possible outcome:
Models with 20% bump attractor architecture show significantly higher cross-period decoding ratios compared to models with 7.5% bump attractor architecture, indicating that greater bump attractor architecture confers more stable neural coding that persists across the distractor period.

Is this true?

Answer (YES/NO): NO